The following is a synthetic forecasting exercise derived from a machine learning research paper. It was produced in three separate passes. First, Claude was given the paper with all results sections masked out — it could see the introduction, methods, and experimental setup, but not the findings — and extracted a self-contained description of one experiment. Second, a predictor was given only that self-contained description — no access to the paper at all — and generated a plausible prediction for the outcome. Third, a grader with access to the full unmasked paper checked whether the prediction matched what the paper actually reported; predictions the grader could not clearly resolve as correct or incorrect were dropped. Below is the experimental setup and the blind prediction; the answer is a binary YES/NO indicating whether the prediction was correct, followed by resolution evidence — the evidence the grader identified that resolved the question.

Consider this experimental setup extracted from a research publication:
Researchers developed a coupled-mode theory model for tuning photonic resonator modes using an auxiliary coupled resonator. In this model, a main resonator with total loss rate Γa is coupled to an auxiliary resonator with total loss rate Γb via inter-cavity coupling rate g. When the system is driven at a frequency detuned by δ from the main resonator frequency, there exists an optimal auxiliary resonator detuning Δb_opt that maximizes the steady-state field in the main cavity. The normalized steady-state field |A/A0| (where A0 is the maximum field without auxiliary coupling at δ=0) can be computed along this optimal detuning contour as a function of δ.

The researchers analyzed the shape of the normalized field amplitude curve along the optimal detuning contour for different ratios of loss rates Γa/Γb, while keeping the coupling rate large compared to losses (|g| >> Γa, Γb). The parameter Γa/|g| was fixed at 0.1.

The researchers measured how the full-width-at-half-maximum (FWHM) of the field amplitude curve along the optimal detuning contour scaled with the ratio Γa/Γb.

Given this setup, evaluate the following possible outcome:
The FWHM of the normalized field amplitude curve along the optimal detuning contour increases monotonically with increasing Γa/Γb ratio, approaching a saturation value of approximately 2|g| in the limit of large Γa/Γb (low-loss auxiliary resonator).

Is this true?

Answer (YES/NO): NO